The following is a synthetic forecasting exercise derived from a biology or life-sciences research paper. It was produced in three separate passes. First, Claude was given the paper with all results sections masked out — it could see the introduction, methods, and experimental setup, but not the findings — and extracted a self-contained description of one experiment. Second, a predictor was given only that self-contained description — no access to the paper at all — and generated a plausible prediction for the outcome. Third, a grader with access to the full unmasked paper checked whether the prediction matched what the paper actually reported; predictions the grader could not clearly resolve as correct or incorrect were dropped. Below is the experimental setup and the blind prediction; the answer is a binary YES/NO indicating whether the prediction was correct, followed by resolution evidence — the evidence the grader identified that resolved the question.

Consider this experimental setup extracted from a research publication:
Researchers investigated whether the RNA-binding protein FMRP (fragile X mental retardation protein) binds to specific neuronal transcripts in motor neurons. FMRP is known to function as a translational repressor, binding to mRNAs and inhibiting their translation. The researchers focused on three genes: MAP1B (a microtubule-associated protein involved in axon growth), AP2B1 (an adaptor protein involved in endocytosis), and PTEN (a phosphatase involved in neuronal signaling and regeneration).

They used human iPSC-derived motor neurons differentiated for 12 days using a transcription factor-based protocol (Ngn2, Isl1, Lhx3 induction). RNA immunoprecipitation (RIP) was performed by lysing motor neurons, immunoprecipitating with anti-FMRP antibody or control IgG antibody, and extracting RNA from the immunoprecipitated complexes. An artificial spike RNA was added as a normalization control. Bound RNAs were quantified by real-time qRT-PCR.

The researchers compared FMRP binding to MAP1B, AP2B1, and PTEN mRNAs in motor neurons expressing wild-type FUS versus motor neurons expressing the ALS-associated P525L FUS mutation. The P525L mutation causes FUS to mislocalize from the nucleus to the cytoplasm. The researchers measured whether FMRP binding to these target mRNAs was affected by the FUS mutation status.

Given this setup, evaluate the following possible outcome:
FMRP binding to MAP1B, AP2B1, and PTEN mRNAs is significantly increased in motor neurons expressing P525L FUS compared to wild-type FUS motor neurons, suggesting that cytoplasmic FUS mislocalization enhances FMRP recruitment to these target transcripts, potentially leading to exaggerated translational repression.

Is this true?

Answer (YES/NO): NO